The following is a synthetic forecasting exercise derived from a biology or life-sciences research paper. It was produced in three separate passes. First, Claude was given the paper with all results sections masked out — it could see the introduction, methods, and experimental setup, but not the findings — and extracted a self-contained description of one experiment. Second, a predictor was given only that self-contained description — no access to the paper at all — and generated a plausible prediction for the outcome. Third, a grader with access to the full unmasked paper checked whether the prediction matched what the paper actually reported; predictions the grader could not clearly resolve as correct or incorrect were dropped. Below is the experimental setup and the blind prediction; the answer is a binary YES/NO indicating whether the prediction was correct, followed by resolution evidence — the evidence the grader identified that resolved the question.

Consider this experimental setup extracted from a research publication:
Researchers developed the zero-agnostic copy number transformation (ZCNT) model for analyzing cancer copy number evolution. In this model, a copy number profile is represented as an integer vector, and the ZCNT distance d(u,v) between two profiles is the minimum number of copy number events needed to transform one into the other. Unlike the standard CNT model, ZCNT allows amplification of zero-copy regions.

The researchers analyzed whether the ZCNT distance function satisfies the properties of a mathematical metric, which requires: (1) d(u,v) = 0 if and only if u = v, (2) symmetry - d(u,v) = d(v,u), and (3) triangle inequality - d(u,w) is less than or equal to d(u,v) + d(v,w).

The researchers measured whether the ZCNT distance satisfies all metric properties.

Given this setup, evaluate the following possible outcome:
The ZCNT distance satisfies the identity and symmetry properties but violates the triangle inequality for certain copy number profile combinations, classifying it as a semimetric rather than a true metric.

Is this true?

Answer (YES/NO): NO